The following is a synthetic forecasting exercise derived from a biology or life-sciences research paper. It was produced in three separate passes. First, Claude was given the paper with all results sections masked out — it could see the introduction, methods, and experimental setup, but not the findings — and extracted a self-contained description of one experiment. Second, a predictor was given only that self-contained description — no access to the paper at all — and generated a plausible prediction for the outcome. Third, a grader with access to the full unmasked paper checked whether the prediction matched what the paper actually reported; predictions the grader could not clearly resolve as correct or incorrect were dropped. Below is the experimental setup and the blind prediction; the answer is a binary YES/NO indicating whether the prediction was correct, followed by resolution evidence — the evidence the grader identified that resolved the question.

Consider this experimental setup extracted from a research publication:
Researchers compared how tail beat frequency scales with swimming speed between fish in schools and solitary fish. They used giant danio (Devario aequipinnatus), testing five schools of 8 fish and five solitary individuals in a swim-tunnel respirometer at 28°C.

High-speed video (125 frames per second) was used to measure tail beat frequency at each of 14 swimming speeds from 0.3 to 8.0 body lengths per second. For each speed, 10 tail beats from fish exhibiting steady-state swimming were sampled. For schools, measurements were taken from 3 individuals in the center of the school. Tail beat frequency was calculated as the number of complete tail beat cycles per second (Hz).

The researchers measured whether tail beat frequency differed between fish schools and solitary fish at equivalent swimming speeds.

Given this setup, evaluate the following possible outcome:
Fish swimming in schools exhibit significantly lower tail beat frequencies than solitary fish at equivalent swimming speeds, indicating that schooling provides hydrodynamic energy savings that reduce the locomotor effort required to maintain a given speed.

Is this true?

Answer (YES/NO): NO